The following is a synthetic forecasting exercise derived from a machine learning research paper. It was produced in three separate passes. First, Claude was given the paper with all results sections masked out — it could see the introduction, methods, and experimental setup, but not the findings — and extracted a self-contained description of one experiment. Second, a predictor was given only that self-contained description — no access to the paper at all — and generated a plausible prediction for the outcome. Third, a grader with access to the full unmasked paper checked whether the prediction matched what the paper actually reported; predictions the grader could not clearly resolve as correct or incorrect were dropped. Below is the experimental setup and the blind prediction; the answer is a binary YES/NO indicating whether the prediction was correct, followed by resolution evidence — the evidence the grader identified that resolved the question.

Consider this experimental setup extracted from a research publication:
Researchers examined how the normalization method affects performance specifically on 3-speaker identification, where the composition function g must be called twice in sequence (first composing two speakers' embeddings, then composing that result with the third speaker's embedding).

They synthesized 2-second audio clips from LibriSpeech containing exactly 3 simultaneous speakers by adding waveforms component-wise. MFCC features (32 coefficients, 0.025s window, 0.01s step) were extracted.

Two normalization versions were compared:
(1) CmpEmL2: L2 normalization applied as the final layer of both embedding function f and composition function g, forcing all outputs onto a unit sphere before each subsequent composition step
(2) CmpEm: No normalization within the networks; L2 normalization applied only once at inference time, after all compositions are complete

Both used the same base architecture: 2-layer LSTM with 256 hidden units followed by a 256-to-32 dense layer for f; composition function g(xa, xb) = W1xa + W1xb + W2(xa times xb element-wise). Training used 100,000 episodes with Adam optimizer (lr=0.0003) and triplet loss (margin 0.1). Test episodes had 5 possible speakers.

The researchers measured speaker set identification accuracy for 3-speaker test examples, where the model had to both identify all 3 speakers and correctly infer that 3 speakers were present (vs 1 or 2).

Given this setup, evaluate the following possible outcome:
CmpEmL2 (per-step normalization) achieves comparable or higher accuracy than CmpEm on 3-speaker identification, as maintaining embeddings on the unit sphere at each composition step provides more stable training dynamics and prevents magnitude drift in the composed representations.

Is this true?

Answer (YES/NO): NO